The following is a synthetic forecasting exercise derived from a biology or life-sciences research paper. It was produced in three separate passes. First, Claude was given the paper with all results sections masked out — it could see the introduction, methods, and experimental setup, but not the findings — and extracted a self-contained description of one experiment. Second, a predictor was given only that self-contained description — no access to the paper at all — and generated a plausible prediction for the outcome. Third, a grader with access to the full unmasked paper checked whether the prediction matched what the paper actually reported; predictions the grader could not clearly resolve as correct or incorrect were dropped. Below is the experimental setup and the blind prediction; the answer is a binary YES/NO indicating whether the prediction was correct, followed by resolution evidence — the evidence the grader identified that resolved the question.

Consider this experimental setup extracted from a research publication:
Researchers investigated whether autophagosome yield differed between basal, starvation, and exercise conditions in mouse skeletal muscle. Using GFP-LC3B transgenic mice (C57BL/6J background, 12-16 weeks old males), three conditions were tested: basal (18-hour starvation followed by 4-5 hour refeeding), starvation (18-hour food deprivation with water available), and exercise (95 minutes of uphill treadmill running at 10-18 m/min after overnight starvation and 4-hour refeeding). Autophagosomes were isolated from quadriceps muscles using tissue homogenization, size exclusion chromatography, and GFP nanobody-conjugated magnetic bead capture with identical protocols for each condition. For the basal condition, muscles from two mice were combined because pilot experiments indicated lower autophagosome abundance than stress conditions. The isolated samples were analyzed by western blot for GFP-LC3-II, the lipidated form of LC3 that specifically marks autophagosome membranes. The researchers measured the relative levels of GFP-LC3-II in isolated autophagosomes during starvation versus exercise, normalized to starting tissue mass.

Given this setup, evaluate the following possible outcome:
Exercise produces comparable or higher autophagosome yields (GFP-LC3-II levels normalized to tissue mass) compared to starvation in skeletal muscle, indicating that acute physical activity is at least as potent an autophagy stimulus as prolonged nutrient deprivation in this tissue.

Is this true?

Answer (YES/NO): YES